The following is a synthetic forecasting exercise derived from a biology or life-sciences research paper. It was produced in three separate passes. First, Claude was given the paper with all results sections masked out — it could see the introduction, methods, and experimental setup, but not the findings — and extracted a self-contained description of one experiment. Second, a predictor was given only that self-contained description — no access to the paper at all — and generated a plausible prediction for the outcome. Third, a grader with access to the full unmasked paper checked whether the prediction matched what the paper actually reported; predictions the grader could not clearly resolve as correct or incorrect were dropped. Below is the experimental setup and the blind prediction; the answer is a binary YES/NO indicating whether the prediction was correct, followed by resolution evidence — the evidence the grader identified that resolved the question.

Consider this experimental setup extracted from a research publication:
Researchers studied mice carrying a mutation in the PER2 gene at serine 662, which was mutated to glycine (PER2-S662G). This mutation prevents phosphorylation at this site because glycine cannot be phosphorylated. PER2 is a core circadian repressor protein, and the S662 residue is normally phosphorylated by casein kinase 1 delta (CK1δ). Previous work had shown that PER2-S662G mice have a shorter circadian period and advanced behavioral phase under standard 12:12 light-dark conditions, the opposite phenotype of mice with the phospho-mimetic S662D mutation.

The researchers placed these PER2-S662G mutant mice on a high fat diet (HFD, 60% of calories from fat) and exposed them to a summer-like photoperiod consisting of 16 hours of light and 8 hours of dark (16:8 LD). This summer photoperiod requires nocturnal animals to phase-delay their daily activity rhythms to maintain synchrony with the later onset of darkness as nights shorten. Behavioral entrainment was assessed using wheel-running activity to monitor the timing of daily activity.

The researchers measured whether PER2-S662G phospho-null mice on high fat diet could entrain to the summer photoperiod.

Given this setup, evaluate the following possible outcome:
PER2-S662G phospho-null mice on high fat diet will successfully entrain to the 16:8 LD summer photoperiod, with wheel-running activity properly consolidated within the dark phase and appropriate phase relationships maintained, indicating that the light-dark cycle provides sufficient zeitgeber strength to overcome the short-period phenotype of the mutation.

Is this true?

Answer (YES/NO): NO